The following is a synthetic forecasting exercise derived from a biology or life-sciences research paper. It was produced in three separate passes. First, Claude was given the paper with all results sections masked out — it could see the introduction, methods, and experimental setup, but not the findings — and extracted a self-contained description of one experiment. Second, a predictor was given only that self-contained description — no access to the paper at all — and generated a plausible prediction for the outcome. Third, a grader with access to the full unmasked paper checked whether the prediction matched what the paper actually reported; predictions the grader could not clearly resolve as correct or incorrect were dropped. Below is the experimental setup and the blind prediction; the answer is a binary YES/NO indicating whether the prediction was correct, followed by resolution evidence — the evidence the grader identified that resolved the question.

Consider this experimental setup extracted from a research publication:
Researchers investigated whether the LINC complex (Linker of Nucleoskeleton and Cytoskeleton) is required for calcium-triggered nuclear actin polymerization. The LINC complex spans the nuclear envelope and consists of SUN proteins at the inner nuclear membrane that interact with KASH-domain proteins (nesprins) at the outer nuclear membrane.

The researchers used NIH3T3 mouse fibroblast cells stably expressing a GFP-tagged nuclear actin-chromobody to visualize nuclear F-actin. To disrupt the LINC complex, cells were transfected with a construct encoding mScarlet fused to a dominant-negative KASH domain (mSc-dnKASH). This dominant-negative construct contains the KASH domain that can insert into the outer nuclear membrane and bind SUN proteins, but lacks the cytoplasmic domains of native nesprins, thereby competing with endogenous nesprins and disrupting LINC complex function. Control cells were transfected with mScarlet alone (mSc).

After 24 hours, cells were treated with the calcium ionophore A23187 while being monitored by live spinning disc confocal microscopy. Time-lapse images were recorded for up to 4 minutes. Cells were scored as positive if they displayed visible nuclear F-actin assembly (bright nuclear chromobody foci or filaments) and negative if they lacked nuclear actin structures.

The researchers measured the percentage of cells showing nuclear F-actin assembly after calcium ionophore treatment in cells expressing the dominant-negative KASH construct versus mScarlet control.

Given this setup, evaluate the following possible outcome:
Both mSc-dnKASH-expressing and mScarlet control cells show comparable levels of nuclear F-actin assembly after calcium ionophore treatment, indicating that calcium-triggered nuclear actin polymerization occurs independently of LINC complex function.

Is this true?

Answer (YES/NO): YES